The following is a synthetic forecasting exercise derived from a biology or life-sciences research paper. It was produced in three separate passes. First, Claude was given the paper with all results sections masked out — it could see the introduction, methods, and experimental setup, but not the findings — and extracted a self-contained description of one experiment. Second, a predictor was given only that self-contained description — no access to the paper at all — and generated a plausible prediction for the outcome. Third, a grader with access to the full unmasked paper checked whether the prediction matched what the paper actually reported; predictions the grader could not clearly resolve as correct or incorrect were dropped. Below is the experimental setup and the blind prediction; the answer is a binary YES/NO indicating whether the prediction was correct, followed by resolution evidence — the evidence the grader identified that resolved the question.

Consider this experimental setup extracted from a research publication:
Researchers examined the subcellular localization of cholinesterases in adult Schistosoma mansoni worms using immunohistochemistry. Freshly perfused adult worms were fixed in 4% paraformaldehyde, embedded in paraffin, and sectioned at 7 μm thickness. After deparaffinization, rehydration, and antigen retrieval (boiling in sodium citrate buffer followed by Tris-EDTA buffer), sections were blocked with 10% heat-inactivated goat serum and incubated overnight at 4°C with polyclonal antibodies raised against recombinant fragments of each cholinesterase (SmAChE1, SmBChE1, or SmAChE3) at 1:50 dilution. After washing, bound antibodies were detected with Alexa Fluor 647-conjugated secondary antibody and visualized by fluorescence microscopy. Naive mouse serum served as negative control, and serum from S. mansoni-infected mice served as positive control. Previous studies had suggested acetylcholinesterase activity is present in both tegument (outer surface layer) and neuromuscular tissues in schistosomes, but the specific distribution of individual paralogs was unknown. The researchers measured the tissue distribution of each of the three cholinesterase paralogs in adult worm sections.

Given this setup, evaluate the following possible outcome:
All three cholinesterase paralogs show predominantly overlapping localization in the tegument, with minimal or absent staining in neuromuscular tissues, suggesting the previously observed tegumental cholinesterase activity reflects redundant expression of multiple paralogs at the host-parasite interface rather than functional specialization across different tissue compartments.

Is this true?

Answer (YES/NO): NO